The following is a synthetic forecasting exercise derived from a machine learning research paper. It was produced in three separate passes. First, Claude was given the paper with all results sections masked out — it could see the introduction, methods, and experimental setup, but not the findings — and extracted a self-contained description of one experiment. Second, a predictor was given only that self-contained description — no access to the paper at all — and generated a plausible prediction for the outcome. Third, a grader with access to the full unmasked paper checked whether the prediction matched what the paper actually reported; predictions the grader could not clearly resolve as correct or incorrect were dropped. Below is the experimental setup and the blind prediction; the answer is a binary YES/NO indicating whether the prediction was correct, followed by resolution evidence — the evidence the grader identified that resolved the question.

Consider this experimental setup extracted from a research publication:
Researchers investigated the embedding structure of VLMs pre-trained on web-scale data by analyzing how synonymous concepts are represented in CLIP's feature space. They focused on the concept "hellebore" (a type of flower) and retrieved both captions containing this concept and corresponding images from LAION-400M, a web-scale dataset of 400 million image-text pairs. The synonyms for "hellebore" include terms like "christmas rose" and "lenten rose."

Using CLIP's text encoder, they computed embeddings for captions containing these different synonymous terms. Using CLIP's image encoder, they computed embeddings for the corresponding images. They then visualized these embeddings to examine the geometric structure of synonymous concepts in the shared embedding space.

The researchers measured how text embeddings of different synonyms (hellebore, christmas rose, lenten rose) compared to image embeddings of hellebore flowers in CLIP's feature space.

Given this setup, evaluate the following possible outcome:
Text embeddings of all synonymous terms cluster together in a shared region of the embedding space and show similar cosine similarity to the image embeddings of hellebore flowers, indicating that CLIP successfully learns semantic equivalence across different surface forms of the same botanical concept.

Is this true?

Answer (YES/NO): NO